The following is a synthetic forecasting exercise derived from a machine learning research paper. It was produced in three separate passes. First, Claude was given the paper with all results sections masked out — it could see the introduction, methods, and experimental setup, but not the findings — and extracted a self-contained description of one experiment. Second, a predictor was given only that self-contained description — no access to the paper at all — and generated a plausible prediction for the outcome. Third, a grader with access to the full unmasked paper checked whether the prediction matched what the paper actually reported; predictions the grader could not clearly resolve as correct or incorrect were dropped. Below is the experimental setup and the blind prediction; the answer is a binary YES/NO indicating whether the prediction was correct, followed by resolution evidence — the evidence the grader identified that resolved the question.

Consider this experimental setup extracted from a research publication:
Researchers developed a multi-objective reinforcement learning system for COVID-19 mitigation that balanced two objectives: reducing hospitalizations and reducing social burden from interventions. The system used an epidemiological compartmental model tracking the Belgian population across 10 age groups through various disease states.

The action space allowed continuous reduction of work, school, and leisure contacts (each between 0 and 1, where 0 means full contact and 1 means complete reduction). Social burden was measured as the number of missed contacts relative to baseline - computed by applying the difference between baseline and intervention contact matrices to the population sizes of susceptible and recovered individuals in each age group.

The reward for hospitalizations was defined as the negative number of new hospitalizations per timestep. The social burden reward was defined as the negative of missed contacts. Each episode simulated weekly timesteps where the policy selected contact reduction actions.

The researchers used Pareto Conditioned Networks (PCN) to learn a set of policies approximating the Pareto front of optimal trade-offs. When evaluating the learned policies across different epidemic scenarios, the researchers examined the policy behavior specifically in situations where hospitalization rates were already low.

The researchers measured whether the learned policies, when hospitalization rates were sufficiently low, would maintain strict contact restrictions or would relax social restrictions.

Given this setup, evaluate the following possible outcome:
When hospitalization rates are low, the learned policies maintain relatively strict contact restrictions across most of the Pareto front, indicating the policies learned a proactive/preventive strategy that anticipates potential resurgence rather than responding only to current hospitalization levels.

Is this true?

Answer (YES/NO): NO